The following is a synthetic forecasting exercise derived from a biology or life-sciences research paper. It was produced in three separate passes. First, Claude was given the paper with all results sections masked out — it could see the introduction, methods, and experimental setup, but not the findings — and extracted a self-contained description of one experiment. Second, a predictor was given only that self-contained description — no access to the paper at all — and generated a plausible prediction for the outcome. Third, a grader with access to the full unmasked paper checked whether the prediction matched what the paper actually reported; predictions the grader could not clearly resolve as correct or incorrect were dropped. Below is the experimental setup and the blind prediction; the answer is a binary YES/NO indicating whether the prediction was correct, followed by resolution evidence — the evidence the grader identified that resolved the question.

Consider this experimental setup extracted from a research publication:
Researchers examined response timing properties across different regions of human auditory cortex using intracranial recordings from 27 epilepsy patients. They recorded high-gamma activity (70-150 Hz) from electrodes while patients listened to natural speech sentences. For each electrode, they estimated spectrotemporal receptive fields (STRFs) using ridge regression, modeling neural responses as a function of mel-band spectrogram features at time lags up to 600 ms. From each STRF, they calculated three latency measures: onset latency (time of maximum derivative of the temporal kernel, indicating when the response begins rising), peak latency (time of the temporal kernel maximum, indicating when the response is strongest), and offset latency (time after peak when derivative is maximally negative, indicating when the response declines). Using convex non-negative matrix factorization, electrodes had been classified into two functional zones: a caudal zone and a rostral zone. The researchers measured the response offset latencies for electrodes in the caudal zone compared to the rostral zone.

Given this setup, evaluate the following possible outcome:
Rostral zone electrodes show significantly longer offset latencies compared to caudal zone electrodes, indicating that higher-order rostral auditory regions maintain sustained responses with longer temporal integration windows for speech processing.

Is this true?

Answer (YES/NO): YES